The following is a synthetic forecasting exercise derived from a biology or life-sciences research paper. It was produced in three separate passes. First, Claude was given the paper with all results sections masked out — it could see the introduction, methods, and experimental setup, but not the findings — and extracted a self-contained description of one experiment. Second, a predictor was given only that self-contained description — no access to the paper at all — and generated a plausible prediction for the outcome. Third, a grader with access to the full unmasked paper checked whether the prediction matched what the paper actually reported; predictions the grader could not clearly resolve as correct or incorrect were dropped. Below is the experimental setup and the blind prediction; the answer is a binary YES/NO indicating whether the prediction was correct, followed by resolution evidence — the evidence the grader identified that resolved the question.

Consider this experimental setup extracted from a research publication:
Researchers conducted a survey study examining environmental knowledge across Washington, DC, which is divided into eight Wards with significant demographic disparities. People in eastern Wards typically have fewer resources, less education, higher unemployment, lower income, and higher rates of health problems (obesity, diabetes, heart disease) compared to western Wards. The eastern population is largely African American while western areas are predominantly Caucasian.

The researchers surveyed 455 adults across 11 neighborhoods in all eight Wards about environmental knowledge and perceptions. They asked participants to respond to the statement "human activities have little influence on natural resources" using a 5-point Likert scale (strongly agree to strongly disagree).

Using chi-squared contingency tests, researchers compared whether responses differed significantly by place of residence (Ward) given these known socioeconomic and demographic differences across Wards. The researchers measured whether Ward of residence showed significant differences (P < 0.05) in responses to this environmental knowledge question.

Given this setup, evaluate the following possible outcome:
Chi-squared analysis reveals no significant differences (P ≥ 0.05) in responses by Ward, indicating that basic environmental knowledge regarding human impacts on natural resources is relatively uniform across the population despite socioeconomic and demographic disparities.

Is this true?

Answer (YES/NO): NO